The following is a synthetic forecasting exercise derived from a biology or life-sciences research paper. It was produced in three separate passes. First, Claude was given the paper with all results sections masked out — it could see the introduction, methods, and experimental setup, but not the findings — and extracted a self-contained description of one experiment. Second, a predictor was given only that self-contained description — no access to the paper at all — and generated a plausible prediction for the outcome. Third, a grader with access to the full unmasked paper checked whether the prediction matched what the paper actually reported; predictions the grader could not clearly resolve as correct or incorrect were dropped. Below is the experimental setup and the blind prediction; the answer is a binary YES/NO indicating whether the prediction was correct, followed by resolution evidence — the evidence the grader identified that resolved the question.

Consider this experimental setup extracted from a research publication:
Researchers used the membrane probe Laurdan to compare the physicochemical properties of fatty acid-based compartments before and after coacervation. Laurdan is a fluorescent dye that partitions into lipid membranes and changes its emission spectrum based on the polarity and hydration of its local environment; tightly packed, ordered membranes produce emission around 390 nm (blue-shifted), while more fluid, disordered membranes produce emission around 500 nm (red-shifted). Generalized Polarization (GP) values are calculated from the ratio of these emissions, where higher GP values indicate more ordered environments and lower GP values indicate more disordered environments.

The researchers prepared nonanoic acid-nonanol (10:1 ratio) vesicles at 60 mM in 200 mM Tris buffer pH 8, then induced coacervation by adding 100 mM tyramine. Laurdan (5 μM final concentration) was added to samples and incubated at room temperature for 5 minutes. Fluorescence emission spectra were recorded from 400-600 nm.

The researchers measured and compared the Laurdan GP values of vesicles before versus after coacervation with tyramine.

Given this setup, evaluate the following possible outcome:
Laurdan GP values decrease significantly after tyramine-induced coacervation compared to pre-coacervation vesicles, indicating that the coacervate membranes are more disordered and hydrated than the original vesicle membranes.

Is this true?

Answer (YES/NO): NO